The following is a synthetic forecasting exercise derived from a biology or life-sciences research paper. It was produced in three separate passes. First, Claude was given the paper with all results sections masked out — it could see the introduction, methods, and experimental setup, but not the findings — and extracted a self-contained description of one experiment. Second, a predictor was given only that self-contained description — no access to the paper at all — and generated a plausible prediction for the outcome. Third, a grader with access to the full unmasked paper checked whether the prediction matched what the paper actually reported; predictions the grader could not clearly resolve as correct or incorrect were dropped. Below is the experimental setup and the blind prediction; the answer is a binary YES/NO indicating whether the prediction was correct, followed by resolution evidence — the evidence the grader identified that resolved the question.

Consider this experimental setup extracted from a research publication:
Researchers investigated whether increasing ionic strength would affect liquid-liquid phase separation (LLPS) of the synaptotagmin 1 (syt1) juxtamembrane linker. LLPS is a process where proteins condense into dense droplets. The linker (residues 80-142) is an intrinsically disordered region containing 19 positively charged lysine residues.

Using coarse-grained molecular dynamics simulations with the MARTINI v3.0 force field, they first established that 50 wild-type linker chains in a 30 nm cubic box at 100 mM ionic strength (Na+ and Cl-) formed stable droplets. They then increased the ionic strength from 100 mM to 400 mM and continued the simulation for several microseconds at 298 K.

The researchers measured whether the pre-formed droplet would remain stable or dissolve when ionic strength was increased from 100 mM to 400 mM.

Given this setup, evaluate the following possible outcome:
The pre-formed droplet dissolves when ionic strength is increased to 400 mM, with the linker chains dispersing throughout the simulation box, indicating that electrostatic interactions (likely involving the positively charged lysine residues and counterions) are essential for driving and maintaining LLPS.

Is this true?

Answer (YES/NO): NO